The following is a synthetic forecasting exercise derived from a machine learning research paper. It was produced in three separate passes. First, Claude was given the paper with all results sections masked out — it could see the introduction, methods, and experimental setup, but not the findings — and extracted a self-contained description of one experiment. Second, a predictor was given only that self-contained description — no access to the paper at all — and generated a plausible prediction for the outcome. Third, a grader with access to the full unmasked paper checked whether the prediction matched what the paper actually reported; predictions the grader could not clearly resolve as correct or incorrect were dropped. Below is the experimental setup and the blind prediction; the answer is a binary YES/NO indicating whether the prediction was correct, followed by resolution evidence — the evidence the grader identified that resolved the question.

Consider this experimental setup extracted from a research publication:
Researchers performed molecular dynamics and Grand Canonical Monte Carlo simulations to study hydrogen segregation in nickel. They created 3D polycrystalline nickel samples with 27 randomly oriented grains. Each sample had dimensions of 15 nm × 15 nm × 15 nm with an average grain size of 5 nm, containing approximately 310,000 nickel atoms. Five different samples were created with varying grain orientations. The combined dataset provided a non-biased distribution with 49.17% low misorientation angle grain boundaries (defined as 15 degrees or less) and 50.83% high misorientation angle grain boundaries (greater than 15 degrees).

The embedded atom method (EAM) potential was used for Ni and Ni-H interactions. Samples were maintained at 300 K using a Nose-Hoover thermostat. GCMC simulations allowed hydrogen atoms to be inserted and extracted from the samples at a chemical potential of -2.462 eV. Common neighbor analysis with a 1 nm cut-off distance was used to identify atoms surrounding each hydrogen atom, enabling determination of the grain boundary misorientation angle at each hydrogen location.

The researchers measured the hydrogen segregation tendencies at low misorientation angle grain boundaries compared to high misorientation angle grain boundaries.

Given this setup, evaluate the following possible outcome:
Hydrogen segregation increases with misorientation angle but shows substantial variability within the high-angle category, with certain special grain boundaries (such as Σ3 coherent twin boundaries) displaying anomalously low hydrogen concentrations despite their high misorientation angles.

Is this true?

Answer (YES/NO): NO